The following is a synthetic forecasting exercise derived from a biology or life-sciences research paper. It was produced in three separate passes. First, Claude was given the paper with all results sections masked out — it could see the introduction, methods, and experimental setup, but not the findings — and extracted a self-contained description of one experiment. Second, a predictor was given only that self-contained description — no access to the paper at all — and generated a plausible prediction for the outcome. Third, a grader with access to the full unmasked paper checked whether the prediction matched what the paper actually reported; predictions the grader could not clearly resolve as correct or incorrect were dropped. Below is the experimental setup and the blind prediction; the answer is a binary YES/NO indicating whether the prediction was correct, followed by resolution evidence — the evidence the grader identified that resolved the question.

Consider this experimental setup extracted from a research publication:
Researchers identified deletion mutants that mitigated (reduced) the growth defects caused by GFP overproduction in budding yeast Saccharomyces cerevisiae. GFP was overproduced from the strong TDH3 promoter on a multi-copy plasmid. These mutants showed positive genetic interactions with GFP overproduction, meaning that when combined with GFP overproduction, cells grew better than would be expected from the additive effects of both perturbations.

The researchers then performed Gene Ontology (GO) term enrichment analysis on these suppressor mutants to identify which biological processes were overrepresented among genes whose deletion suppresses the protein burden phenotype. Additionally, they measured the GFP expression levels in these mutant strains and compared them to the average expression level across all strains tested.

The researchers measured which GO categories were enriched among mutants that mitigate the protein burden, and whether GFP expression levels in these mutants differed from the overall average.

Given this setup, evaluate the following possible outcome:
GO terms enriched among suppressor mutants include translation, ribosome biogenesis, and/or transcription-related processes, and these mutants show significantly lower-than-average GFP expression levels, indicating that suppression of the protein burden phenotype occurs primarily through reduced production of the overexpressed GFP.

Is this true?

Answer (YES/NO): NO